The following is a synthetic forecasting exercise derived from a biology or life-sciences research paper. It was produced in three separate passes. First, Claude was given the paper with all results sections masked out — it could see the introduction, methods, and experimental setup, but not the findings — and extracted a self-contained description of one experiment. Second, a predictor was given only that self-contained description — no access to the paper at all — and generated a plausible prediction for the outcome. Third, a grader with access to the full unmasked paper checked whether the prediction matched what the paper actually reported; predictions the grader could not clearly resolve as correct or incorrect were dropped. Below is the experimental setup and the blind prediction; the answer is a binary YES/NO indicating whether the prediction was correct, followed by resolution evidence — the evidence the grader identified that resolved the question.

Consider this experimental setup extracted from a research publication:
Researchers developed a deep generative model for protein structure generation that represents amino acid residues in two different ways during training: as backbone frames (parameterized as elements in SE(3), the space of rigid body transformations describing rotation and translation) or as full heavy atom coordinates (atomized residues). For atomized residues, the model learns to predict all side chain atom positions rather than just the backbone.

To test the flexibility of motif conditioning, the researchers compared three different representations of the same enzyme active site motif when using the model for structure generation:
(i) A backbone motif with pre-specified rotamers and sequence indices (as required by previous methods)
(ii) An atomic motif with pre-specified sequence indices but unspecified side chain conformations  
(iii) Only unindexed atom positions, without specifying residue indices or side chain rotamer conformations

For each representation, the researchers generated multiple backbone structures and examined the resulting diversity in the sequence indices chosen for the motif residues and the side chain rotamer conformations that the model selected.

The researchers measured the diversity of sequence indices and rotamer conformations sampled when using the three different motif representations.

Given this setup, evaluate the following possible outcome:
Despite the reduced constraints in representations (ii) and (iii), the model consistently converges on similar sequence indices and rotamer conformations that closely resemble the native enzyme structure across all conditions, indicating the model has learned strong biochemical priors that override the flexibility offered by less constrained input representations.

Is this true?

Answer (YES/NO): NO